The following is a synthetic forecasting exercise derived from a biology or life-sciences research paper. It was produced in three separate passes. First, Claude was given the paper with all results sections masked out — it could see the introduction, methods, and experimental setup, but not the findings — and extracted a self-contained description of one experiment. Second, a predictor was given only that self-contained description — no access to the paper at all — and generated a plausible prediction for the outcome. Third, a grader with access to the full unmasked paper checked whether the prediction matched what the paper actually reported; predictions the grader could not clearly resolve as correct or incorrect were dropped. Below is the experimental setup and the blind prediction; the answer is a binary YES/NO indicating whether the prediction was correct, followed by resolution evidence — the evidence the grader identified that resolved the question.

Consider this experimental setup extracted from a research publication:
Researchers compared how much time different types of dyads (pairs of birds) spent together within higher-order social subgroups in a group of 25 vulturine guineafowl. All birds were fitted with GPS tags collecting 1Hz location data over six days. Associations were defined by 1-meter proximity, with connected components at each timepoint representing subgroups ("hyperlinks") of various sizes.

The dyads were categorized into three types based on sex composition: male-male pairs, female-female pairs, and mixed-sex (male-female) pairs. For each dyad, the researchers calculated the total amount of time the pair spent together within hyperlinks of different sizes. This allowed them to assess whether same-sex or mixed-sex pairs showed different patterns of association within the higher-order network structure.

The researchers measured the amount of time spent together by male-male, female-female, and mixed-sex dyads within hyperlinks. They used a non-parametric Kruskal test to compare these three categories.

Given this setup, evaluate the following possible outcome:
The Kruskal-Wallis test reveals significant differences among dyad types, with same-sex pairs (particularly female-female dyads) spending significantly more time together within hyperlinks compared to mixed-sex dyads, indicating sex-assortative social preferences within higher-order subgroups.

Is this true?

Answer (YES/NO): NO